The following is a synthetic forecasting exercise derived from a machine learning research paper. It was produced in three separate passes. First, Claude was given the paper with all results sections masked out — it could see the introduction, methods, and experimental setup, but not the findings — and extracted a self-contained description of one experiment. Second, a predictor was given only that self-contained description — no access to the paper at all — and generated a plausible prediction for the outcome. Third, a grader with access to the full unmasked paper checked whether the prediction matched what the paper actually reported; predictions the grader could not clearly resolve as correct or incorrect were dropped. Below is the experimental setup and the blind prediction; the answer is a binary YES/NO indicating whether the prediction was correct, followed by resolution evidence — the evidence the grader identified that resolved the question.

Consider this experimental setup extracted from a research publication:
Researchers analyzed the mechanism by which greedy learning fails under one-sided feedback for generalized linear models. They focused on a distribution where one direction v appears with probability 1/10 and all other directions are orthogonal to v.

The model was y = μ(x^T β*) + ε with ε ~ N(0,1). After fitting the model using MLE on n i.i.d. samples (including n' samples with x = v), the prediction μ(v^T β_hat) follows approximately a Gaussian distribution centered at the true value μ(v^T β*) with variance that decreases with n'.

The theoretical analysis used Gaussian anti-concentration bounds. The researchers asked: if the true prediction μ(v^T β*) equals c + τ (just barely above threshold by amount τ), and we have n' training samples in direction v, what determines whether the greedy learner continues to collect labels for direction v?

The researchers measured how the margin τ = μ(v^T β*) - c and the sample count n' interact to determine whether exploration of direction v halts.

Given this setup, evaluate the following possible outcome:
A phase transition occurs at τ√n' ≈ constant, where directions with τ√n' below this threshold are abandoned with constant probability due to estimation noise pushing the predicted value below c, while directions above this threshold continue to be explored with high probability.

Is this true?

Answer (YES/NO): YES